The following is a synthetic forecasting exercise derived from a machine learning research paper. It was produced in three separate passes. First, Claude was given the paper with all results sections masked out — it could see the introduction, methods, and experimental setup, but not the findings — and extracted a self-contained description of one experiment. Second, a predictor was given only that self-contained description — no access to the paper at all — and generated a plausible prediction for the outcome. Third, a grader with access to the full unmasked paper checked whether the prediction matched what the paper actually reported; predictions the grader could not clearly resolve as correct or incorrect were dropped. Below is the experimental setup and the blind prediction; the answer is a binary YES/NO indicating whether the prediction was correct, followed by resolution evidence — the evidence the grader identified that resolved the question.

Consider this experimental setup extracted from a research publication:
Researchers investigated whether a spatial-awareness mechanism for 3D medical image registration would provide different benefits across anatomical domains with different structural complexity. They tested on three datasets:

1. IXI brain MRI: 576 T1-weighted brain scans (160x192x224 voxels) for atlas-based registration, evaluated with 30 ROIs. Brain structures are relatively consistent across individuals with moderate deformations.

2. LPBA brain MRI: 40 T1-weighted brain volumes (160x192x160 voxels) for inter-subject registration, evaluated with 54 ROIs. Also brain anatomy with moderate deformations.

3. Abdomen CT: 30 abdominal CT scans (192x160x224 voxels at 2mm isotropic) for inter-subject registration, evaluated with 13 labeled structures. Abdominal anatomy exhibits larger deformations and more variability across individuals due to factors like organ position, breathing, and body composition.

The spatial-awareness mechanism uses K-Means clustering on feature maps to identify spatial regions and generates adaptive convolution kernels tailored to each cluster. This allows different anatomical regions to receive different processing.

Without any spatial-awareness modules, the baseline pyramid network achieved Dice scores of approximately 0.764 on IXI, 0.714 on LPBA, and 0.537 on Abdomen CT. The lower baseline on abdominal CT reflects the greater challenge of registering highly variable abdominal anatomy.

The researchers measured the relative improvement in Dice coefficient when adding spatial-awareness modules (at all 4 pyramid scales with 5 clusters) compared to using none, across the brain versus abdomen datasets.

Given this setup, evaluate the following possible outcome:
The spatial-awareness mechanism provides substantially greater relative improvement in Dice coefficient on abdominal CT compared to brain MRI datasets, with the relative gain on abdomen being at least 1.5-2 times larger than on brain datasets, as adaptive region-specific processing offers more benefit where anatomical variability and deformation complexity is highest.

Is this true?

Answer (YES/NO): YES